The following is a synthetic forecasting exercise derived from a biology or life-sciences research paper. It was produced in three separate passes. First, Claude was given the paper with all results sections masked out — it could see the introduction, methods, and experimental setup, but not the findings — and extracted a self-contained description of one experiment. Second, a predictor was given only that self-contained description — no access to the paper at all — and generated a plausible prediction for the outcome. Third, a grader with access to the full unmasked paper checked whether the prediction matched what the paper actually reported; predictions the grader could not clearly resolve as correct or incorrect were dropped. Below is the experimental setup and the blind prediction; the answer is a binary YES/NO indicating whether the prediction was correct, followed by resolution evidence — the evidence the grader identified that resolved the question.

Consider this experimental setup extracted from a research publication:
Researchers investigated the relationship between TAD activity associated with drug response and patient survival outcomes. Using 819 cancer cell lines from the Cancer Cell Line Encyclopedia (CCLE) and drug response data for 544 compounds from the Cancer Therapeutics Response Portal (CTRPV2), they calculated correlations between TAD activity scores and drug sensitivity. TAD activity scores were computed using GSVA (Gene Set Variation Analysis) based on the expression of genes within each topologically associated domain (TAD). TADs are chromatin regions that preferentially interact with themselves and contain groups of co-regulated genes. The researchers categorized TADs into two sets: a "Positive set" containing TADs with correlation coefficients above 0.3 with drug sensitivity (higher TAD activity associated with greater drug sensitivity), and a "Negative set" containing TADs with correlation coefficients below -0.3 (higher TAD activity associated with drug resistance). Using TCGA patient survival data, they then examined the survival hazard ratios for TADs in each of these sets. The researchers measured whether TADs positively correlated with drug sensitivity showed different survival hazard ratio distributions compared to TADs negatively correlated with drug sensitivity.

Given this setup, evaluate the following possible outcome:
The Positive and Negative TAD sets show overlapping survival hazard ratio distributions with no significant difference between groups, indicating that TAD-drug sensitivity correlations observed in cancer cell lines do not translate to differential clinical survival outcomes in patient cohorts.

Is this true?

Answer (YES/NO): NO